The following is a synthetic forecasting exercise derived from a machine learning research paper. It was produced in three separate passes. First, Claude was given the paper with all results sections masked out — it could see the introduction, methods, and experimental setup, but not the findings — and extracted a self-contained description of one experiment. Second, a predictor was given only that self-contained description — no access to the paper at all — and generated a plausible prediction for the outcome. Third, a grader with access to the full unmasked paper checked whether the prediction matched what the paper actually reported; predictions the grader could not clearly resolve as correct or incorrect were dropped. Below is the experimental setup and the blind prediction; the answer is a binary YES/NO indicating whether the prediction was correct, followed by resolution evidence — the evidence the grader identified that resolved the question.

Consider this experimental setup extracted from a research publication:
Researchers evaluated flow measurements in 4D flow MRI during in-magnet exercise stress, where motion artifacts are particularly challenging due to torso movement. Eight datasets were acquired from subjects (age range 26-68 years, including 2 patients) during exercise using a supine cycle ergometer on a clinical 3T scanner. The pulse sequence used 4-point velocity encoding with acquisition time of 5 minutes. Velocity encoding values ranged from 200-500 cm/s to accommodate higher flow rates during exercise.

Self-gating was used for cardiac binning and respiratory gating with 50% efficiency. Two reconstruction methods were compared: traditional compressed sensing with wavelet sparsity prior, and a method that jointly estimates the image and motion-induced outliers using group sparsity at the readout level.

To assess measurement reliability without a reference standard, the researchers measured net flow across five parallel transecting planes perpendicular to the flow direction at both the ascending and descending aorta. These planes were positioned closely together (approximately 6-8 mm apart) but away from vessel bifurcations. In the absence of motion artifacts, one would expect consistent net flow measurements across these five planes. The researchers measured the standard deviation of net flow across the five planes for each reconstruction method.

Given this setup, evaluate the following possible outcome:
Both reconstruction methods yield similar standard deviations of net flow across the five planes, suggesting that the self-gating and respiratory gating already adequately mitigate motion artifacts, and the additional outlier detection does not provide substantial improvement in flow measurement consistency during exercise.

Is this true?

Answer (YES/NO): NO